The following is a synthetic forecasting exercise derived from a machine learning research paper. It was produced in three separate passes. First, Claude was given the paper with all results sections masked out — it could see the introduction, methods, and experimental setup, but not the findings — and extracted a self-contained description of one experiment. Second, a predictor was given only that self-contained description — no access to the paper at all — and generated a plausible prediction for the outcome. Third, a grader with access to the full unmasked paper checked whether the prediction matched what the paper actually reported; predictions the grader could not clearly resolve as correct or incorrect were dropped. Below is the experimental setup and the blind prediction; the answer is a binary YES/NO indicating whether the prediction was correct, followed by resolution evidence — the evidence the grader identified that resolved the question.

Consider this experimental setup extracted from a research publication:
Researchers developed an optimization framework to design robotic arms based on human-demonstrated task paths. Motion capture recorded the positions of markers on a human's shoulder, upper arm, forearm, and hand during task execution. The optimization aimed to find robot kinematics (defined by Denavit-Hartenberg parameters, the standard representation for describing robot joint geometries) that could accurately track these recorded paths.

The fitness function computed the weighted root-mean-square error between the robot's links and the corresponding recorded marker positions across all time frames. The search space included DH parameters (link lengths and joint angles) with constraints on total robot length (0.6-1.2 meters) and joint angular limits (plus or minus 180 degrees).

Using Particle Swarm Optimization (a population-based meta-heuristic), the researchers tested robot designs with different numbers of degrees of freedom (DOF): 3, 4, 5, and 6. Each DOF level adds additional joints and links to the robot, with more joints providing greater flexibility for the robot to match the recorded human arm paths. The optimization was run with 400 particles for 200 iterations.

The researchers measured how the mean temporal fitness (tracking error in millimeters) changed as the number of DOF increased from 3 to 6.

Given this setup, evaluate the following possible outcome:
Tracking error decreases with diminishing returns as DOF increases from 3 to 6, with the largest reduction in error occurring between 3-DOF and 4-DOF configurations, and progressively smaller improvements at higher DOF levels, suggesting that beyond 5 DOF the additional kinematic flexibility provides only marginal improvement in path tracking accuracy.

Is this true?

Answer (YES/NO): NO